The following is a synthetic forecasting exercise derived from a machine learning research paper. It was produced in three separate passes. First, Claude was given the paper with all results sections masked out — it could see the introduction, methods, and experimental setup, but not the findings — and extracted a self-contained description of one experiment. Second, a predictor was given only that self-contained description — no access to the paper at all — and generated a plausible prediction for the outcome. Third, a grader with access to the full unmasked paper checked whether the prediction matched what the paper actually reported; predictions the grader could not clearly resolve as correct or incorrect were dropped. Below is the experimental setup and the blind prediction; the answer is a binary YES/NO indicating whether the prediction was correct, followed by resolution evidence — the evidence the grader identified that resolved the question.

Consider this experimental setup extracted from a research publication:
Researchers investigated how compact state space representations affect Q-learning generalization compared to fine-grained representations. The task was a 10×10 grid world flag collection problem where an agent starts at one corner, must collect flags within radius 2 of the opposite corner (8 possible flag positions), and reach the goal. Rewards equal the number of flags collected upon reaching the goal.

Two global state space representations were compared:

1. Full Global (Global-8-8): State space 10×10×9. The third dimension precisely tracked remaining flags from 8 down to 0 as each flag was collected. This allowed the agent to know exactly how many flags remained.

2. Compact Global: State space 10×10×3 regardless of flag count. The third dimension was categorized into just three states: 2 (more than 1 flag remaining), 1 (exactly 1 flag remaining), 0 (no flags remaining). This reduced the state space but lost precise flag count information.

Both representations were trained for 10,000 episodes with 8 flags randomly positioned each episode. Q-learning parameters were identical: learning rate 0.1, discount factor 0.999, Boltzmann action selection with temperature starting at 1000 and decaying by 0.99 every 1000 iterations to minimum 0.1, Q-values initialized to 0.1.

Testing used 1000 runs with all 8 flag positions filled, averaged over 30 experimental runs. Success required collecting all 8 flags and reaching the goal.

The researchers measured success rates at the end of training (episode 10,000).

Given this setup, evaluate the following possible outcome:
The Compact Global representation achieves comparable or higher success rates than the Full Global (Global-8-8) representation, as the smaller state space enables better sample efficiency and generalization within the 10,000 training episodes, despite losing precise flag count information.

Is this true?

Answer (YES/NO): YES